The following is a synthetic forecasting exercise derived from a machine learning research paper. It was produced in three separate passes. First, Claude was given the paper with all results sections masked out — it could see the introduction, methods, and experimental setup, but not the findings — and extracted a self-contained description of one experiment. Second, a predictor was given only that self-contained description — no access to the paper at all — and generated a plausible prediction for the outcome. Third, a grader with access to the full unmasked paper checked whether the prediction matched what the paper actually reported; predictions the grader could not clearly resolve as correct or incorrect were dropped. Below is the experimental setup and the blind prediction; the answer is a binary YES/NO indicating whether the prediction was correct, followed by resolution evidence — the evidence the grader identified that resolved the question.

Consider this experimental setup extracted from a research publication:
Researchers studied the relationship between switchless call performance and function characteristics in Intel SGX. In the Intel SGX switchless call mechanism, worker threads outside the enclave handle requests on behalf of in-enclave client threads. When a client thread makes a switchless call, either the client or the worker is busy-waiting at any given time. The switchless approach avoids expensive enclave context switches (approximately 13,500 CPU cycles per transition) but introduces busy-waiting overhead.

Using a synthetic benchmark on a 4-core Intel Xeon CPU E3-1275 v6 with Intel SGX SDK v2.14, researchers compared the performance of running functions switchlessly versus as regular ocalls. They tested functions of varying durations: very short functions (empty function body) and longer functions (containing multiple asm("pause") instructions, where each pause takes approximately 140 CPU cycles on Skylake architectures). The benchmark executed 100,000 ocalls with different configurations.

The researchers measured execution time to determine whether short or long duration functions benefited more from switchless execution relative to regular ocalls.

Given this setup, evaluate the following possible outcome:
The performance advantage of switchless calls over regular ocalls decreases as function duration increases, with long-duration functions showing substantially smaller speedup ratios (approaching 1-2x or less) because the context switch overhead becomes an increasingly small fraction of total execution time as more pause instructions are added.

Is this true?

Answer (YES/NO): YES